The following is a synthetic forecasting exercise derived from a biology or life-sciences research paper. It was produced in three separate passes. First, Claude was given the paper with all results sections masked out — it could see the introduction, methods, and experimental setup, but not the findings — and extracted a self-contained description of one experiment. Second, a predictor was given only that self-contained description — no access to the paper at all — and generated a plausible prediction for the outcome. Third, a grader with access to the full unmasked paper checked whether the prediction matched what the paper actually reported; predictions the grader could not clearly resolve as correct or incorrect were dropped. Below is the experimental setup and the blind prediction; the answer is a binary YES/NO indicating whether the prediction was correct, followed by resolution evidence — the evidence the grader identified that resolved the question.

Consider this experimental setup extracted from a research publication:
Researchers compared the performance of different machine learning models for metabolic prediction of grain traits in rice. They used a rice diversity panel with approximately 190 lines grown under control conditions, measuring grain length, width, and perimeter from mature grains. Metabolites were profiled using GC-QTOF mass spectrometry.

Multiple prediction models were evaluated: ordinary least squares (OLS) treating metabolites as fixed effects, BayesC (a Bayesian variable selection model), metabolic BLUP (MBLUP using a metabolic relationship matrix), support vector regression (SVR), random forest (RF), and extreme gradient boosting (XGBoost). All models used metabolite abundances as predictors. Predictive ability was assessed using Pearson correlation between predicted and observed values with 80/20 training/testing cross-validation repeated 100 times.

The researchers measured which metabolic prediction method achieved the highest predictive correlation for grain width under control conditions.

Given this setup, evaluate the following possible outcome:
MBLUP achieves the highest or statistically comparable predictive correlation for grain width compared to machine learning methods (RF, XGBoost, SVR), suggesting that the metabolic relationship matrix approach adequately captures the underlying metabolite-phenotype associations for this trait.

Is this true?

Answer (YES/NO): NO